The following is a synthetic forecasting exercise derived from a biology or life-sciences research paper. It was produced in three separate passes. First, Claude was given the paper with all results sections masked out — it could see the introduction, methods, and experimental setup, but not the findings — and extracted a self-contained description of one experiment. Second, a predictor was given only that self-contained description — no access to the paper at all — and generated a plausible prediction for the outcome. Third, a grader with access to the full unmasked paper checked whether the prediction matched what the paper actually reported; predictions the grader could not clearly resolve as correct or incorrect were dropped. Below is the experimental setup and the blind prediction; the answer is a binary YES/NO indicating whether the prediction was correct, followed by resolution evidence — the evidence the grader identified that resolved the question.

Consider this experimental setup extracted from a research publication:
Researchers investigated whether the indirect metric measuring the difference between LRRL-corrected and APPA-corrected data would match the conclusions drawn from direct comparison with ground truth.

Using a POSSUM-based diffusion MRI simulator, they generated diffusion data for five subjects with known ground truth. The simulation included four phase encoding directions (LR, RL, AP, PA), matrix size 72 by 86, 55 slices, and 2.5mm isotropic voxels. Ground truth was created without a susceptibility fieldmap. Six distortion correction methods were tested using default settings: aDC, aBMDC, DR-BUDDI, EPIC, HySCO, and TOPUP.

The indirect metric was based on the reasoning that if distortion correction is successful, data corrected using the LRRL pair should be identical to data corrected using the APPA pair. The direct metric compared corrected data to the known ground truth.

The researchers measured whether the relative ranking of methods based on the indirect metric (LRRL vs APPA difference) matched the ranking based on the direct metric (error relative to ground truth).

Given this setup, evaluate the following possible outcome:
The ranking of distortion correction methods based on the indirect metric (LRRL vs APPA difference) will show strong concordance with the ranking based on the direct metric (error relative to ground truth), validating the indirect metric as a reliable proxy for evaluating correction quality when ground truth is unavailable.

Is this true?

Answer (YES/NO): NO